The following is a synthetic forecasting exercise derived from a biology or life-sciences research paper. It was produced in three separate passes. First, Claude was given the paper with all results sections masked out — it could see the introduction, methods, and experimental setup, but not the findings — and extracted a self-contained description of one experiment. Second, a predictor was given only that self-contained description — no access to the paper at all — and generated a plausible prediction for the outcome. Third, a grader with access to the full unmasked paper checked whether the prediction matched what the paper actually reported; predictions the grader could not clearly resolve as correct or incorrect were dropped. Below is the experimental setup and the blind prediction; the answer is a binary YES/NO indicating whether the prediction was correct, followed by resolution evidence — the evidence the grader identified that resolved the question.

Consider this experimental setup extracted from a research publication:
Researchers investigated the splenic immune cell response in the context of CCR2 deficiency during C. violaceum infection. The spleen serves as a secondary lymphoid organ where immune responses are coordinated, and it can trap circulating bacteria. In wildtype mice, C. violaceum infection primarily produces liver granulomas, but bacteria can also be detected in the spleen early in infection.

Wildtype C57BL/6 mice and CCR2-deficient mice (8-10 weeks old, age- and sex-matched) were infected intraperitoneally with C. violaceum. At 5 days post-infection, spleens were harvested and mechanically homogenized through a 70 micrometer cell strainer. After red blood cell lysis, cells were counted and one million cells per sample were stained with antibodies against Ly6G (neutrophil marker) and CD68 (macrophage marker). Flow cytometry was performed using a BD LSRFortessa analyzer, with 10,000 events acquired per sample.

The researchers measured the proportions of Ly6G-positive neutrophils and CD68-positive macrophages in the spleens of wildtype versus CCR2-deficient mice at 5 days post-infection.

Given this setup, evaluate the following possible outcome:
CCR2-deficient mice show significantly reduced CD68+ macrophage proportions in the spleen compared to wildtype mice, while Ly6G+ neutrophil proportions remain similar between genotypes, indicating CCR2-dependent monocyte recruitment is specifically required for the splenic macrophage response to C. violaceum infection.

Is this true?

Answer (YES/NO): NO